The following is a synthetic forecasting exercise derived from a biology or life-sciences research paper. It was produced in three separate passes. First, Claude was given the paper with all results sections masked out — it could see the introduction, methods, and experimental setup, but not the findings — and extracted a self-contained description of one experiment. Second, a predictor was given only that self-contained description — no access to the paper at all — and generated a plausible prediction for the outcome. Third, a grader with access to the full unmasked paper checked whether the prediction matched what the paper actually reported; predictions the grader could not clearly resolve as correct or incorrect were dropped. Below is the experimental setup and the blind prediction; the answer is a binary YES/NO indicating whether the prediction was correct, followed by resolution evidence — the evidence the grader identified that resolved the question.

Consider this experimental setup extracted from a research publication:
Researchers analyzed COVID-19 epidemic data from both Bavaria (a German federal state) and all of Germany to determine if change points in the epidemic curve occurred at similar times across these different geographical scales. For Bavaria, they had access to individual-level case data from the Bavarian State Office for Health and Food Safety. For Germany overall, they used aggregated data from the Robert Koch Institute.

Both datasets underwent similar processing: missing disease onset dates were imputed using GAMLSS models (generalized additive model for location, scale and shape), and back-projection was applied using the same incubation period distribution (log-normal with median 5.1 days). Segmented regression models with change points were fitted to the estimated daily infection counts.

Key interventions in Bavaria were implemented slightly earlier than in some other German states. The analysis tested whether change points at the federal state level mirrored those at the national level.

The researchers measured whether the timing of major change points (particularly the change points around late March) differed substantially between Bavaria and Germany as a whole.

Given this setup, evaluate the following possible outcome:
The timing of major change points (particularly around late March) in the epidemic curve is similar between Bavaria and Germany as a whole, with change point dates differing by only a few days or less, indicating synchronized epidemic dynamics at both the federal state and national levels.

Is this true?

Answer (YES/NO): YES